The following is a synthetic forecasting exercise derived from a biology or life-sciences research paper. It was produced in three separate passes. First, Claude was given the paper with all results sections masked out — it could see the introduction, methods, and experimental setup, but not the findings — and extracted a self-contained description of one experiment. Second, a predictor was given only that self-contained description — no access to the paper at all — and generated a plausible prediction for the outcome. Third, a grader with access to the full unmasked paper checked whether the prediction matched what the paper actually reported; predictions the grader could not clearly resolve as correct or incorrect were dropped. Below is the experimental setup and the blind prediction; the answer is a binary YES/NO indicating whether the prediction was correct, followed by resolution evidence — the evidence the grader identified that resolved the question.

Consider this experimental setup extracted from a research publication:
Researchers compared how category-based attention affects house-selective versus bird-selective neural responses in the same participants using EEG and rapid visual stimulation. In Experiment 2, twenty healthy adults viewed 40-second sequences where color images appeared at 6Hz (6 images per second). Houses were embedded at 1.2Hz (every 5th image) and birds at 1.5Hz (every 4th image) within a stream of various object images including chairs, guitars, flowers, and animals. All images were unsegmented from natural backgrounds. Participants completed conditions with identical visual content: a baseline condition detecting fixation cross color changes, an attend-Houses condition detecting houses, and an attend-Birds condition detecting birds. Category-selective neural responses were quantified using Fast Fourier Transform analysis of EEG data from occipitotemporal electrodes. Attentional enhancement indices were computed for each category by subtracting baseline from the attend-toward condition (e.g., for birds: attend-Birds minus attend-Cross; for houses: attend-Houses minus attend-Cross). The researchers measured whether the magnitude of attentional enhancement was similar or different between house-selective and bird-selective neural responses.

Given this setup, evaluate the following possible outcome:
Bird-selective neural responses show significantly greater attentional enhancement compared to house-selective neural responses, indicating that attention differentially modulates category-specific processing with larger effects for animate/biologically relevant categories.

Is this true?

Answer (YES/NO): NO